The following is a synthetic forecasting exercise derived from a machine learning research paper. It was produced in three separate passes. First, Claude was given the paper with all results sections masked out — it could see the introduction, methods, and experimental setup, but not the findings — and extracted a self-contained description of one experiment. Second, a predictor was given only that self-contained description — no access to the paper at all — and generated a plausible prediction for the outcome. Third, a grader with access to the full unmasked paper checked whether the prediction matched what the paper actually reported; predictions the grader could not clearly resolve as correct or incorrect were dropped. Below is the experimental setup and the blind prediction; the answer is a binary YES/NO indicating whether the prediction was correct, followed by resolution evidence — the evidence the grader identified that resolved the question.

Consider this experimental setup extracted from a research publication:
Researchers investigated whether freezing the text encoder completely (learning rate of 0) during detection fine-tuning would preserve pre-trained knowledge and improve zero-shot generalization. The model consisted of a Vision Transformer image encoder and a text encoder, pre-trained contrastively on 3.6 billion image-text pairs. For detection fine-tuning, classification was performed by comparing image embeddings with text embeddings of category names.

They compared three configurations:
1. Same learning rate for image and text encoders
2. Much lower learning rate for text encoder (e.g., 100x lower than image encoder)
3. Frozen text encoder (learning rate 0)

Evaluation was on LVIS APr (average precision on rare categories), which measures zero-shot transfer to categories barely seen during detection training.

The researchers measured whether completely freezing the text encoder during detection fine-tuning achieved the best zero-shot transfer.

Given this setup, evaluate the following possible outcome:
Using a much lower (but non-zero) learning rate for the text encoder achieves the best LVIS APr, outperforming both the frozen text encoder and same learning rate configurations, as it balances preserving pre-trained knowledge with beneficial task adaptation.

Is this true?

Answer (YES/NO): YES